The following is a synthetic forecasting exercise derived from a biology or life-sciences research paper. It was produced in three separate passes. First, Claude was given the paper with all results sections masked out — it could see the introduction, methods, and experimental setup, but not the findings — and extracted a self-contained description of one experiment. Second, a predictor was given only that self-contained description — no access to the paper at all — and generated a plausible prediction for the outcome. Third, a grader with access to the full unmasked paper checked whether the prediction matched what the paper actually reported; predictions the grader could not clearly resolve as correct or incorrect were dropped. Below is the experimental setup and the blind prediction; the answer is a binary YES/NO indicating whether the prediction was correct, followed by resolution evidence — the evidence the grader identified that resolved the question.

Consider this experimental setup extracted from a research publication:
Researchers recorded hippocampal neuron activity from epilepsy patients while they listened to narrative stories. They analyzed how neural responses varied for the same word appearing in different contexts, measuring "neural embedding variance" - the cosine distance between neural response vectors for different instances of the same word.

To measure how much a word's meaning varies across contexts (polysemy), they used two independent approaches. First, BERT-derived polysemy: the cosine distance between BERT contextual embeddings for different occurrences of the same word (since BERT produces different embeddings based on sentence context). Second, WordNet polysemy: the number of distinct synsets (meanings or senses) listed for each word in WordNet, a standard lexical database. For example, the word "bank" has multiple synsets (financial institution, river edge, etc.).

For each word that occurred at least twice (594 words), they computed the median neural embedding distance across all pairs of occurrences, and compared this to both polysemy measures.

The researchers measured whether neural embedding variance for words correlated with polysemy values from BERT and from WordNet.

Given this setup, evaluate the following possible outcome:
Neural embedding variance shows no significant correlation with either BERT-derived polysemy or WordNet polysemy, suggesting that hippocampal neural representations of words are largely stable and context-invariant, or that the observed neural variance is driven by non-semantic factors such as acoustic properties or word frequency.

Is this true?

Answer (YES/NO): NO